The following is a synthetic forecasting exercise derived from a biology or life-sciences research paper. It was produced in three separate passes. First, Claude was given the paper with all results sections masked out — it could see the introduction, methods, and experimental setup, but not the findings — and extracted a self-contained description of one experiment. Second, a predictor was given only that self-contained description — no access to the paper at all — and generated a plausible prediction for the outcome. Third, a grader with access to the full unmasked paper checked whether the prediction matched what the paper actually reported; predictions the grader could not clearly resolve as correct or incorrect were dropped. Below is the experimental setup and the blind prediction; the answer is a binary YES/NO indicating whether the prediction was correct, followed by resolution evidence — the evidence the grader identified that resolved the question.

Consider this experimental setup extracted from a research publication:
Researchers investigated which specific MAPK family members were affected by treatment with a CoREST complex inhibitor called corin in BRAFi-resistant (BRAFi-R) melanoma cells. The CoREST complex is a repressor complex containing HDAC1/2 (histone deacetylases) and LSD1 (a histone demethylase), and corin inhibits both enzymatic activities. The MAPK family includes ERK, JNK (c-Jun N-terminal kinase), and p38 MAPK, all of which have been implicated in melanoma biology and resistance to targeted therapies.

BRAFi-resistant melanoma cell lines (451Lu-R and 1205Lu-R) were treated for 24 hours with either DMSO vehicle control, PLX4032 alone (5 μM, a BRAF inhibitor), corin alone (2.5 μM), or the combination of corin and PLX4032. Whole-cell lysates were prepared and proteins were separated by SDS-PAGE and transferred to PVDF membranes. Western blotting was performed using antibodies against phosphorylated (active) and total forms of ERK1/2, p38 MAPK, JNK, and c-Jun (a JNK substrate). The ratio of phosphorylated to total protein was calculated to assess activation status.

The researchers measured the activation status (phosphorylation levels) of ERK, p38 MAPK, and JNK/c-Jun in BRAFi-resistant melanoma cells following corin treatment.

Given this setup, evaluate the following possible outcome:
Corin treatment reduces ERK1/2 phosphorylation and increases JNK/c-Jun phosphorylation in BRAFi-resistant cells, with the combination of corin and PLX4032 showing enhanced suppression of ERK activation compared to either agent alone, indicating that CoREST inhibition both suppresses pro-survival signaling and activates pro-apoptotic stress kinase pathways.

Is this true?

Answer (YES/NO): NO